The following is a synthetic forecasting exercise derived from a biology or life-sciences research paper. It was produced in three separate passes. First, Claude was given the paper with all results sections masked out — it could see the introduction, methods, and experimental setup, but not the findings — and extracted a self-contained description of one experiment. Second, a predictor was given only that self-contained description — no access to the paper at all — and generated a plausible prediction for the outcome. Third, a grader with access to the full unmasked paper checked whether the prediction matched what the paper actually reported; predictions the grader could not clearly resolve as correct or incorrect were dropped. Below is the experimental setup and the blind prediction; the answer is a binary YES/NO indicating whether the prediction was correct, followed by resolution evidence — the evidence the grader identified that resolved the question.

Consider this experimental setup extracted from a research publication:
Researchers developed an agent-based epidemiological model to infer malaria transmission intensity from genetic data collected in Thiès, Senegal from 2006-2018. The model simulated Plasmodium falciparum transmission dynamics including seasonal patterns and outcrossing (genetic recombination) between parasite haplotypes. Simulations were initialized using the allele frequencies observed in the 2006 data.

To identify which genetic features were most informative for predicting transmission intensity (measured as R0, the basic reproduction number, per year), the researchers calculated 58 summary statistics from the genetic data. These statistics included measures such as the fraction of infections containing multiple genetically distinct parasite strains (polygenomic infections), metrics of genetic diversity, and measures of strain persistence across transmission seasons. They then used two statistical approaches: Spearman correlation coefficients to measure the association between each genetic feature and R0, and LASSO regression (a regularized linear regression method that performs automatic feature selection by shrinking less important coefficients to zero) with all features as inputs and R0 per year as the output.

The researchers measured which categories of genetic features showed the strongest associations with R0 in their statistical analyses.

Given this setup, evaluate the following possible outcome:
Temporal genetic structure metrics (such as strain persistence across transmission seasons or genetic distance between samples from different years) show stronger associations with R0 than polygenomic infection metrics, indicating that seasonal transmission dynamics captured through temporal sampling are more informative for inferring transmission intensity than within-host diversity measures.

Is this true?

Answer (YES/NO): NO